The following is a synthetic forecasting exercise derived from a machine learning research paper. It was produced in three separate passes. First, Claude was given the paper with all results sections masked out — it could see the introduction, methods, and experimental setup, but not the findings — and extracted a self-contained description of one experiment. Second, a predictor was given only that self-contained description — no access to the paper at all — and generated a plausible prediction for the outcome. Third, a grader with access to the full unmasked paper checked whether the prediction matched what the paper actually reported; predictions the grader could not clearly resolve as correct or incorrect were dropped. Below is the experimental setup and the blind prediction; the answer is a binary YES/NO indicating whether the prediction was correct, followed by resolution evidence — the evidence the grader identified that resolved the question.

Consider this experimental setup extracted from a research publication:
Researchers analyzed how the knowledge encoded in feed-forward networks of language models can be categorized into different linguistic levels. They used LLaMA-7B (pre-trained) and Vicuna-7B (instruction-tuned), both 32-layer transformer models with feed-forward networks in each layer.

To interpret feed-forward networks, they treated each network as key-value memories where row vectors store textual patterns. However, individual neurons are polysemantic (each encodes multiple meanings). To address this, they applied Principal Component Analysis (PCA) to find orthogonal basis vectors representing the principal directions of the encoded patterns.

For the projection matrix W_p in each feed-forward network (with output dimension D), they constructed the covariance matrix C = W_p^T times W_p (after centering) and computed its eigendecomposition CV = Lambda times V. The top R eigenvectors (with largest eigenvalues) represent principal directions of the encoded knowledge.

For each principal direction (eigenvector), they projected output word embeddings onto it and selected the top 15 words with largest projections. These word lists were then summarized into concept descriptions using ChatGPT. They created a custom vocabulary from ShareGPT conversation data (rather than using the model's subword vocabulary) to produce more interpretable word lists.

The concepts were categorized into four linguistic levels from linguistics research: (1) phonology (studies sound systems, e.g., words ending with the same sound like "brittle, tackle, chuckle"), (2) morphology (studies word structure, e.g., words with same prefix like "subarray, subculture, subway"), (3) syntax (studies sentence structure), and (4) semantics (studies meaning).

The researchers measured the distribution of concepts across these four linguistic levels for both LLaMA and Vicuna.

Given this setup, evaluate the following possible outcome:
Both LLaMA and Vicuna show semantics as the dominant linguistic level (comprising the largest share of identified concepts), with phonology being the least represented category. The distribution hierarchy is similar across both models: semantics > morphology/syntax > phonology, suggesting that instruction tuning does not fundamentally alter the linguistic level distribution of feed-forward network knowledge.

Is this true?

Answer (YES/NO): YES